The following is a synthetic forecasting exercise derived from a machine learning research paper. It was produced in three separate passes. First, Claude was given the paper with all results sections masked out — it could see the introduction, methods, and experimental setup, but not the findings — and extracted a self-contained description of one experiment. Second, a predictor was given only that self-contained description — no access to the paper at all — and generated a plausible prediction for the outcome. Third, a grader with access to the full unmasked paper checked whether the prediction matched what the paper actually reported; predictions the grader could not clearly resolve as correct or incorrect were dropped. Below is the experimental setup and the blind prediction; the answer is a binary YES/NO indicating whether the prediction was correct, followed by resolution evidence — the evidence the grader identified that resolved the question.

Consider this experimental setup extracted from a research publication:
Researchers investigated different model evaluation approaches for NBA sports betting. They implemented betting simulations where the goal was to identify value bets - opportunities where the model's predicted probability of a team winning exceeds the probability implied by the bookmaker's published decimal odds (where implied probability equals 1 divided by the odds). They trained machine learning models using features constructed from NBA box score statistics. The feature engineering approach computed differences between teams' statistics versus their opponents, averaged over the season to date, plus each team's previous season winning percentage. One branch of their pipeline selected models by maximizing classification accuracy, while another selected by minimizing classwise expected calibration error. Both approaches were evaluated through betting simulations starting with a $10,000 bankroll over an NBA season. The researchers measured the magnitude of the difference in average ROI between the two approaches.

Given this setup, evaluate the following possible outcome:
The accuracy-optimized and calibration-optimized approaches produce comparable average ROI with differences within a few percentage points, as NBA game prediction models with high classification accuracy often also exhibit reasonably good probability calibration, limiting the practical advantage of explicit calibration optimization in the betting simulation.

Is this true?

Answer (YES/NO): NO